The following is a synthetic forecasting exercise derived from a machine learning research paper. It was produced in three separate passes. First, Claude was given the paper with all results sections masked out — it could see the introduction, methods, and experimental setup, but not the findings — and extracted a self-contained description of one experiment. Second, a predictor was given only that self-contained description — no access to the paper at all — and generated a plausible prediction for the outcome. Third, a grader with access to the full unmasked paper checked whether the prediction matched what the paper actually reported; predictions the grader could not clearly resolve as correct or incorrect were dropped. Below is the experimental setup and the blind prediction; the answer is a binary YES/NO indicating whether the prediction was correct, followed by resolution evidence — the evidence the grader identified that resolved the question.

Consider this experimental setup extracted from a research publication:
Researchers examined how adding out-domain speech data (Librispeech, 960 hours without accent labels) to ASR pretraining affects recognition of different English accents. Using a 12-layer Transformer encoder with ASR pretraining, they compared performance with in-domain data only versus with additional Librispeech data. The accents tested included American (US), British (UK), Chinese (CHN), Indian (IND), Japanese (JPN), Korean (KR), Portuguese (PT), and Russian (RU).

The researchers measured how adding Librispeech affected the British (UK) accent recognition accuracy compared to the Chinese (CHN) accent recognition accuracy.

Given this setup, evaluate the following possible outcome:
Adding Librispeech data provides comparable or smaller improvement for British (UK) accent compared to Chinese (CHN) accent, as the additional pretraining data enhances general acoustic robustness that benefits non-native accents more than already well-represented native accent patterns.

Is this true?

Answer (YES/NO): NO